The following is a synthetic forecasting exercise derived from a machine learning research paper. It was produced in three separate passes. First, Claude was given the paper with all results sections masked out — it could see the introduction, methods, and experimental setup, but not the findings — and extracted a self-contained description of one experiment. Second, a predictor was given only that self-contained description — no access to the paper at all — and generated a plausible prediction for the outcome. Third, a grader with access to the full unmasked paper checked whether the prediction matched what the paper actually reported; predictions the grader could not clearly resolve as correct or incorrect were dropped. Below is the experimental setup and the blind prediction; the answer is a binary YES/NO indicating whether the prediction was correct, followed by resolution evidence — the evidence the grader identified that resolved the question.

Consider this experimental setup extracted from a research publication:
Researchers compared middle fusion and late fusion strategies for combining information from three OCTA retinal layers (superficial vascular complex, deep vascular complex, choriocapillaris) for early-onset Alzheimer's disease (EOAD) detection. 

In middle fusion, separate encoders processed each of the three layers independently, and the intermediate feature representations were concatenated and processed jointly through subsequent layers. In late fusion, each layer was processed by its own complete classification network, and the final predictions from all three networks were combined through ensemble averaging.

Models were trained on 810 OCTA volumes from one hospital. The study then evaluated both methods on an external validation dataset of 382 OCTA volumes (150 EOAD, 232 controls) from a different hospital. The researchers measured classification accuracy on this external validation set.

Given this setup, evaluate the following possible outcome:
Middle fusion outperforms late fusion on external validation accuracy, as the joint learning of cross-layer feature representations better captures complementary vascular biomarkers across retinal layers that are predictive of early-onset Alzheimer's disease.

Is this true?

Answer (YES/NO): NO